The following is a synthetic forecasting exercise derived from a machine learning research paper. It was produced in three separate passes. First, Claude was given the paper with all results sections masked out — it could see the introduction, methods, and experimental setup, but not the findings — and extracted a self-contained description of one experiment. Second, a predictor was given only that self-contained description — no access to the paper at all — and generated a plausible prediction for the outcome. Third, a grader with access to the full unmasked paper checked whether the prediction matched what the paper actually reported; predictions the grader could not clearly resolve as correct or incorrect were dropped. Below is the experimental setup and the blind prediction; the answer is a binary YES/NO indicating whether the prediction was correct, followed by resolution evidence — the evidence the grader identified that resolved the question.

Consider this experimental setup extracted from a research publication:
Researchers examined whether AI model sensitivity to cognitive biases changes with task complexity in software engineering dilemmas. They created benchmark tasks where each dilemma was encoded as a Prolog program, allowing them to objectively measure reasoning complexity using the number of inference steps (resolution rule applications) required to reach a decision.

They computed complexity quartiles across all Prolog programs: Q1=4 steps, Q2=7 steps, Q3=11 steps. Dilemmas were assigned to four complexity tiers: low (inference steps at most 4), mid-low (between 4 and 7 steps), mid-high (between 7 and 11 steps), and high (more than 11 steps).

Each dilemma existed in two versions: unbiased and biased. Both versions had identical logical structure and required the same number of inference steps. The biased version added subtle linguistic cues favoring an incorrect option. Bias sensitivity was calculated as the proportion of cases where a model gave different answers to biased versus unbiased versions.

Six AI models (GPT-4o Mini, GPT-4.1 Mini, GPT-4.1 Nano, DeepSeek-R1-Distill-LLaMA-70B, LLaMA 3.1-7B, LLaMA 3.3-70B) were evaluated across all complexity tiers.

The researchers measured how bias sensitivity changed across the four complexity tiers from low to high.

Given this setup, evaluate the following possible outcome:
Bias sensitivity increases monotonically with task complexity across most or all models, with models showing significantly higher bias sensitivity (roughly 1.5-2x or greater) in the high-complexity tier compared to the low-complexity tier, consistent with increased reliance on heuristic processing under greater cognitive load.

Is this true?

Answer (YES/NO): NO